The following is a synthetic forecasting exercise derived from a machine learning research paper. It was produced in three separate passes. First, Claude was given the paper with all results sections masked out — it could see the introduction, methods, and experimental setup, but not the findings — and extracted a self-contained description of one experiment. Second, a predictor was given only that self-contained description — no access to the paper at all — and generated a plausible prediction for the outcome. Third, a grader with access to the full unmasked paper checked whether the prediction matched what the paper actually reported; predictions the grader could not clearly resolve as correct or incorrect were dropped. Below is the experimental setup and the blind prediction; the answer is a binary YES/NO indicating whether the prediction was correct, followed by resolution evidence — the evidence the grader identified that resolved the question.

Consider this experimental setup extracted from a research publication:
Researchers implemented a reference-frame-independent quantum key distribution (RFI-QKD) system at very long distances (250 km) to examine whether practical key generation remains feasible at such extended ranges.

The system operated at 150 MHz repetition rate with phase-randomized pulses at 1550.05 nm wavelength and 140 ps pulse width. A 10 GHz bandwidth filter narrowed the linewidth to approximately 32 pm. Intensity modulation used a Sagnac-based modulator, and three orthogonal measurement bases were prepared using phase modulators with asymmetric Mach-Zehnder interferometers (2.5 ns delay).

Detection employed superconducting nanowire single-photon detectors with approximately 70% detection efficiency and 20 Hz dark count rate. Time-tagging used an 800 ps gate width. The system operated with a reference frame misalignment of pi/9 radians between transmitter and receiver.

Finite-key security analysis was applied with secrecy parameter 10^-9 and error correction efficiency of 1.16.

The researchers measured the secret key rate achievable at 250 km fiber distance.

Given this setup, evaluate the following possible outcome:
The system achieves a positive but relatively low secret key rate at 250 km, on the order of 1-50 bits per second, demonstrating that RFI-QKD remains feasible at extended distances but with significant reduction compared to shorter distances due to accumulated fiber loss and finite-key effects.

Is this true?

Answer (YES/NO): NO